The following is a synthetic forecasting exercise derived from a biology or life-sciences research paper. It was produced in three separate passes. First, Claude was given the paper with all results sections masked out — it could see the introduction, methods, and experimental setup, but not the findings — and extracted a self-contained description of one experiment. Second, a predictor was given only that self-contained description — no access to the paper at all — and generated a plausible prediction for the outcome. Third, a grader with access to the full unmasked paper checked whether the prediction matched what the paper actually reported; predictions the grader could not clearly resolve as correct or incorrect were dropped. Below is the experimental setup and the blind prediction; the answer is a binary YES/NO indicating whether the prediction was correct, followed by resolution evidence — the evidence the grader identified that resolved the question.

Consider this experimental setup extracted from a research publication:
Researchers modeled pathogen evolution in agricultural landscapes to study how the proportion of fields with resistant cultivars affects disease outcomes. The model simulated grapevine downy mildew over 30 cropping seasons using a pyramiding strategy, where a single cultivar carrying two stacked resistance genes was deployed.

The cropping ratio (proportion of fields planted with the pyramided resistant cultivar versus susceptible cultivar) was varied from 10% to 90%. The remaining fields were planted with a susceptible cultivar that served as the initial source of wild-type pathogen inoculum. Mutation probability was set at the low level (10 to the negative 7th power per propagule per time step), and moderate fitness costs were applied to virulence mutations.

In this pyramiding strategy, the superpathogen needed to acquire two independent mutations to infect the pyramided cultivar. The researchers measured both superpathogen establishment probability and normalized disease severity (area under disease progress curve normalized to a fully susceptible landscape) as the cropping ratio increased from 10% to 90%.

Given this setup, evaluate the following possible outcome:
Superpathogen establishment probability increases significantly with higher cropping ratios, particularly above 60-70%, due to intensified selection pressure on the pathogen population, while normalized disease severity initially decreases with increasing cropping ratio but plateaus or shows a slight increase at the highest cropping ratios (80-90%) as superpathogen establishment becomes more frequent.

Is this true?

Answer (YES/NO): NO